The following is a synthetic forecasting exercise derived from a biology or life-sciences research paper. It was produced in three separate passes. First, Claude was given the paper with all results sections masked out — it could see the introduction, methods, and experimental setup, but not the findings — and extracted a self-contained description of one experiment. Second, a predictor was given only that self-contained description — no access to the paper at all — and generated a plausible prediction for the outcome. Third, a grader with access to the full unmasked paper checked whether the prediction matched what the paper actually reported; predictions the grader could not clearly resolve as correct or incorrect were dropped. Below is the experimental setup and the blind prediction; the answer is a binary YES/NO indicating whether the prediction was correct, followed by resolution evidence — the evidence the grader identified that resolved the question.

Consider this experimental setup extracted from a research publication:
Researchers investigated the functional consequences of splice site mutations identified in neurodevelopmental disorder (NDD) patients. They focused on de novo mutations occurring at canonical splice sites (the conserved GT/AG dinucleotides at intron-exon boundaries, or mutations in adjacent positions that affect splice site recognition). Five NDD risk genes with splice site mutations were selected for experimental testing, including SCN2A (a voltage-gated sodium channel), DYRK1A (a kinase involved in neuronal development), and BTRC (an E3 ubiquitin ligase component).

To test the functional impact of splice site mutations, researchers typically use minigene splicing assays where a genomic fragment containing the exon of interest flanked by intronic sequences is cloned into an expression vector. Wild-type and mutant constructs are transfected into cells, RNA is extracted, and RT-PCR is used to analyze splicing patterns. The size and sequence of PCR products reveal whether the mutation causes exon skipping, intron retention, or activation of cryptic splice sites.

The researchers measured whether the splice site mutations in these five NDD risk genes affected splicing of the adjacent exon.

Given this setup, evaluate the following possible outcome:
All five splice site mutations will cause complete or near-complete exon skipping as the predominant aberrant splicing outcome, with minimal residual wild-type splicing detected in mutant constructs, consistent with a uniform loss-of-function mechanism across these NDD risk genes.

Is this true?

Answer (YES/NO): NO